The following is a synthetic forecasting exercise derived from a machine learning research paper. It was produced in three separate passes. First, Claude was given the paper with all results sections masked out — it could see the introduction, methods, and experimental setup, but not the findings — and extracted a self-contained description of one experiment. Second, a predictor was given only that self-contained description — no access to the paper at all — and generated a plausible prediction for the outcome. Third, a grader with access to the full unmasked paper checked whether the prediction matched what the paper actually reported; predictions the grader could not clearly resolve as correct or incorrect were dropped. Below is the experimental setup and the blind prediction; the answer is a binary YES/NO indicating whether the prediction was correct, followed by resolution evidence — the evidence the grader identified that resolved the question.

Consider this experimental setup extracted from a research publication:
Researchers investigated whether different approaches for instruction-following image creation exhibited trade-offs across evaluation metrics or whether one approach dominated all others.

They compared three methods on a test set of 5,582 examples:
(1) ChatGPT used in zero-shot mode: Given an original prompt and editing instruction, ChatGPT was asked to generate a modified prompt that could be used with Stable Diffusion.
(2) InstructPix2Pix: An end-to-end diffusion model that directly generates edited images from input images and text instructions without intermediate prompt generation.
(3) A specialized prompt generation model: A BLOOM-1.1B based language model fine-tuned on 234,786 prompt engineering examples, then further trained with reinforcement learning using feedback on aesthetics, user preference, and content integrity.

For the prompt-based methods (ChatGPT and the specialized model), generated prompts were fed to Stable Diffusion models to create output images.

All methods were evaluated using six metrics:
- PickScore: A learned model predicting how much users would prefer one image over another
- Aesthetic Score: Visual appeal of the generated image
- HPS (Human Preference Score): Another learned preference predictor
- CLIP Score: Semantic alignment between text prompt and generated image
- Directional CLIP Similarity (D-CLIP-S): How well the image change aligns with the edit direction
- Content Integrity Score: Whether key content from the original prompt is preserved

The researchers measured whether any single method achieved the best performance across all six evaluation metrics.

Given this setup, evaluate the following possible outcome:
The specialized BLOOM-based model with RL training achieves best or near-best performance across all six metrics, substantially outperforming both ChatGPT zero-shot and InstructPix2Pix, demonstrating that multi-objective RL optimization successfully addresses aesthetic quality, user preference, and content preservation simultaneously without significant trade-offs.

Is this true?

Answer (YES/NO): NO